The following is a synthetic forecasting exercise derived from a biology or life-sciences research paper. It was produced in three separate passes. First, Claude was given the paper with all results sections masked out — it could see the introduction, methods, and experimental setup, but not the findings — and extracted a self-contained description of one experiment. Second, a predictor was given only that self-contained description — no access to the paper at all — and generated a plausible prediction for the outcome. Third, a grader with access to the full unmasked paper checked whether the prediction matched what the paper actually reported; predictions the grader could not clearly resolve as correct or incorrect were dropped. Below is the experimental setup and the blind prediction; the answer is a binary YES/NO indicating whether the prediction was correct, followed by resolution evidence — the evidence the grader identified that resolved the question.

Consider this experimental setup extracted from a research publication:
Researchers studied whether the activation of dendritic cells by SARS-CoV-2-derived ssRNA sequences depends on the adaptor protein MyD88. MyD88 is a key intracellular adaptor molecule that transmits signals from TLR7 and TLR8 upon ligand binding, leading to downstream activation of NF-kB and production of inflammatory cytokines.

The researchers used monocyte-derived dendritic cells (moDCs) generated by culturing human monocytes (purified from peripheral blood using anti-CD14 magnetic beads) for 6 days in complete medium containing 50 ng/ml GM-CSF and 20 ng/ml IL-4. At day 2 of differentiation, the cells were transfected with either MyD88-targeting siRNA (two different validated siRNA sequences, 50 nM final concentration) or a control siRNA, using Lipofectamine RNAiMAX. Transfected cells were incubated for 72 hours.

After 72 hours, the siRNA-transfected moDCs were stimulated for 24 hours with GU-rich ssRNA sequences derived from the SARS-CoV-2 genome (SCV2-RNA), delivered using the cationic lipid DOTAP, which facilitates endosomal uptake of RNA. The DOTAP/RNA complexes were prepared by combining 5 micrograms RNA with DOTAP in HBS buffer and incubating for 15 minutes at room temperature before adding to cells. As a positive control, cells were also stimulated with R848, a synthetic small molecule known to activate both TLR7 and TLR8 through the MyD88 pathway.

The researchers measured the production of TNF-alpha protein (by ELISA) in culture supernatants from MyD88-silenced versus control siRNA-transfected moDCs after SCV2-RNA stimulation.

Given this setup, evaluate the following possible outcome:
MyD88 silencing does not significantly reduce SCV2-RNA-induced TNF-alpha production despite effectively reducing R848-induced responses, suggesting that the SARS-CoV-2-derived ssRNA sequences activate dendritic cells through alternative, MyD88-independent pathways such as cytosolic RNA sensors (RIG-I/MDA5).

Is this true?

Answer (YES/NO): NO